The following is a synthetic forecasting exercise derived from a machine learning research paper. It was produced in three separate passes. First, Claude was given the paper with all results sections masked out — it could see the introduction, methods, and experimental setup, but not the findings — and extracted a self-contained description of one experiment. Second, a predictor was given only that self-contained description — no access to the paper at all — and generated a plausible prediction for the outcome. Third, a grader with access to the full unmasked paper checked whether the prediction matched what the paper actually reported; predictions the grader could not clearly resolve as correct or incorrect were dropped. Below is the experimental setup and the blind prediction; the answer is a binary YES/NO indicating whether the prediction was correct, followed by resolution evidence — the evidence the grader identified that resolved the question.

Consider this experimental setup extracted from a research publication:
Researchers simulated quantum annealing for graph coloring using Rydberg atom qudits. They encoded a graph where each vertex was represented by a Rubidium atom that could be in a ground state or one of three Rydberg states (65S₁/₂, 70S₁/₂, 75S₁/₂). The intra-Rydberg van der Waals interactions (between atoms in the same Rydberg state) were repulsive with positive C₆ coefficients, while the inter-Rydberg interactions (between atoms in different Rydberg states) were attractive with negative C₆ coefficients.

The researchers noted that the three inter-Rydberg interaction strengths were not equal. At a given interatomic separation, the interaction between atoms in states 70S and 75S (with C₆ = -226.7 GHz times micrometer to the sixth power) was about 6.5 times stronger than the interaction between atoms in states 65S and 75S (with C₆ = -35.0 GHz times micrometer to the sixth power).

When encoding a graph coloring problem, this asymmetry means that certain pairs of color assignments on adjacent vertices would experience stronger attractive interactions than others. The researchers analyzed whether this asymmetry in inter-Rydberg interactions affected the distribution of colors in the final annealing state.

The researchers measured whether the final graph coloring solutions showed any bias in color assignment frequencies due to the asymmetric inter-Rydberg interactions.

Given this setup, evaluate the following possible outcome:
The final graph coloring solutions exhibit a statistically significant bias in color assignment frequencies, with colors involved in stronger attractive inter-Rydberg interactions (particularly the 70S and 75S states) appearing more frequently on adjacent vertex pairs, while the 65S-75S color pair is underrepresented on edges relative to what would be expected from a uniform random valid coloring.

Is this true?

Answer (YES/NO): NO